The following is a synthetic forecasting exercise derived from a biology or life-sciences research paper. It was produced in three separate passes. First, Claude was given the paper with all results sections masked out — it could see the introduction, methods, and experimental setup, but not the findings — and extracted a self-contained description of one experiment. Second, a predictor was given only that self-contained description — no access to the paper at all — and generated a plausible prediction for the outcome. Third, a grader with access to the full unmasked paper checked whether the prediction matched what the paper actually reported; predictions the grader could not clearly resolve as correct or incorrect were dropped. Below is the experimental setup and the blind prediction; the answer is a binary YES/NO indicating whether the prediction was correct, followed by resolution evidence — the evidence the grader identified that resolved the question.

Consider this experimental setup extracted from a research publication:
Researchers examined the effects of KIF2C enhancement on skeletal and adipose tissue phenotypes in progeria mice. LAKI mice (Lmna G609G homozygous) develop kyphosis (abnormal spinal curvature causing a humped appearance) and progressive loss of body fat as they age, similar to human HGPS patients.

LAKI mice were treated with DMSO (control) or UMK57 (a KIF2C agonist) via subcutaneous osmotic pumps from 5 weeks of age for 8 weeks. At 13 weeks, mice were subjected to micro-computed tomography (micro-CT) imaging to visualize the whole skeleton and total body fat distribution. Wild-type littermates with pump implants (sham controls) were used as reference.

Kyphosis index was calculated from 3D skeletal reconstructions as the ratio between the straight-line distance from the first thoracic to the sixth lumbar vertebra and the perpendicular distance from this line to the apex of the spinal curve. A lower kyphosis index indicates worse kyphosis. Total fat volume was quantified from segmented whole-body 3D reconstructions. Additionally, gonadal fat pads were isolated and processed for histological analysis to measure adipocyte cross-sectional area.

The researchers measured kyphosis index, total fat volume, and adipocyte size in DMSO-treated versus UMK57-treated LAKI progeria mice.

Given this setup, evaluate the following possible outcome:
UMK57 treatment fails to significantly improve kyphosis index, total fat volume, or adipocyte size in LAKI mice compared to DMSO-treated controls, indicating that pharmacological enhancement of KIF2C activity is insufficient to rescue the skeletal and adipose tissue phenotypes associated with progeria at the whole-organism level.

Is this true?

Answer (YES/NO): NO